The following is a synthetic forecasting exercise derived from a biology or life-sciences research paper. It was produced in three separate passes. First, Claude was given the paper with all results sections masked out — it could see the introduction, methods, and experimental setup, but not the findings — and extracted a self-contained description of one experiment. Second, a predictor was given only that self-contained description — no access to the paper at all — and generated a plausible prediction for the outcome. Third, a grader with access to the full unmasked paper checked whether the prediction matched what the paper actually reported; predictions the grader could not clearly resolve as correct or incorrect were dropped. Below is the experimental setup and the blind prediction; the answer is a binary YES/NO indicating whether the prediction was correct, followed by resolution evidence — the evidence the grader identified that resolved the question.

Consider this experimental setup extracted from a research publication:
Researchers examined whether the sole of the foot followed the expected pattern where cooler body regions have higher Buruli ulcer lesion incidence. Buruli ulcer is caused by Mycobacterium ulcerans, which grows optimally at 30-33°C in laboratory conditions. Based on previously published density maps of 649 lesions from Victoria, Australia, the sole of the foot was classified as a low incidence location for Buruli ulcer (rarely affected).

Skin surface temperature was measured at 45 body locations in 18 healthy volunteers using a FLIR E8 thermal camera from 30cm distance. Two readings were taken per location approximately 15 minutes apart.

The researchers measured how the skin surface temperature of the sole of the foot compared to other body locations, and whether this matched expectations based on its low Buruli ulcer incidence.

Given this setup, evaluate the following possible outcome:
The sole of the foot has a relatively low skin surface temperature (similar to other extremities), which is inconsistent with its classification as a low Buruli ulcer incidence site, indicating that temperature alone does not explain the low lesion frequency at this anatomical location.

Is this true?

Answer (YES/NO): YES